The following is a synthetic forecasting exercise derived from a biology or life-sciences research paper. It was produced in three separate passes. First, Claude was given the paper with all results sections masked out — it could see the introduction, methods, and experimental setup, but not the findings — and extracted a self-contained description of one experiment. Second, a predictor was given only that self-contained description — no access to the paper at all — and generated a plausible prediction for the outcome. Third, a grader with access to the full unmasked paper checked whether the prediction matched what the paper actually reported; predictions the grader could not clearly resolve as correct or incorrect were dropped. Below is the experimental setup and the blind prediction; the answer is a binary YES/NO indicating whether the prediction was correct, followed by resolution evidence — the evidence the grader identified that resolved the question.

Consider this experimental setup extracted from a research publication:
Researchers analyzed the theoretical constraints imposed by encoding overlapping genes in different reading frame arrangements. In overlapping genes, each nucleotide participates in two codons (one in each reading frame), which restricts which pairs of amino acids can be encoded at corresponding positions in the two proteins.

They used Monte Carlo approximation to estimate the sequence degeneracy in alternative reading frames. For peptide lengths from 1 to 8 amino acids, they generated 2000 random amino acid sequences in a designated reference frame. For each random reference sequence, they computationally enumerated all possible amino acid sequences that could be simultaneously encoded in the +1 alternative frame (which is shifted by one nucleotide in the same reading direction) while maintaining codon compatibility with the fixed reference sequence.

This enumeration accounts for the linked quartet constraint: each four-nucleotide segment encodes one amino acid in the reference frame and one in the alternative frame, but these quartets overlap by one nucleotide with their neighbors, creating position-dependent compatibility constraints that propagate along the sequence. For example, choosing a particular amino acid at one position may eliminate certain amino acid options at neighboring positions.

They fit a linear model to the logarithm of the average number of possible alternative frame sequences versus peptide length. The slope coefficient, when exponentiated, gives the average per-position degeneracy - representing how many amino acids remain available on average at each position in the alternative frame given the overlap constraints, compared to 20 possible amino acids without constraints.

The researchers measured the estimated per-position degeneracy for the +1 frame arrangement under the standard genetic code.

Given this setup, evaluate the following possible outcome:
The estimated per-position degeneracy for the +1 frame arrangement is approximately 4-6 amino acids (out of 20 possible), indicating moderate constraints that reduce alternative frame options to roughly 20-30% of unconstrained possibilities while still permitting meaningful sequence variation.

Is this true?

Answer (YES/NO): NO